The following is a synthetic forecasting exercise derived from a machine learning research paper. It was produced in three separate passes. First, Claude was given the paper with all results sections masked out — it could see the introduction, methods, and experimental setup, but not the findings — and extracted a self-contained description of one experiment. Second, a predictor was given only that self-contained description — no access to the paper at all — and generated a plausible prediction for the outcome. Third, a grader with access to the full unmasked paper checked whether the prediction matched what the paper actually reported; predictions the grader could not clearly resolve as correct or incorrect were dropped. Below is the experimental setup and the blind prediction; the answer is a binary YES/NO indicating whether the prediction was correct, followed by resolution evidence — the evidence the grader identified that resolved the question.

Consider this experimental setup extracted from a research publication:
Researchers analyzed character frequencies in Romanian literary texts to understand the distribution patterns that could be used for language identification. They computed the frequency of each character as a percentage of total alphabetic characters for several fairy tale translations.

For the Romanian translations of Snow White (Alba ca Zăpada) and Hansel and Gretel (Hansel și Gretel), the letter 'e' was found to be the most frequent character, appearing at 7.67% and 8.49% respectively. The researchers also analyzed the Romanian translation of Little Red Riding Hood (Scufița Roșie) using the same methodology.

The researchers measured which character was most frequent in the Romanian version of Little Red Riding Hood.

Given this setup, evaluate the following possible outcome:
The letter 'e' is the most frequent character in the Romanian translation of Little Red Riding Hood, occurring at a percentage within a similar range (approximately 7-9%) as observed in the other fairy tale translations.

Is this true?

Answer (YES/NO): NO